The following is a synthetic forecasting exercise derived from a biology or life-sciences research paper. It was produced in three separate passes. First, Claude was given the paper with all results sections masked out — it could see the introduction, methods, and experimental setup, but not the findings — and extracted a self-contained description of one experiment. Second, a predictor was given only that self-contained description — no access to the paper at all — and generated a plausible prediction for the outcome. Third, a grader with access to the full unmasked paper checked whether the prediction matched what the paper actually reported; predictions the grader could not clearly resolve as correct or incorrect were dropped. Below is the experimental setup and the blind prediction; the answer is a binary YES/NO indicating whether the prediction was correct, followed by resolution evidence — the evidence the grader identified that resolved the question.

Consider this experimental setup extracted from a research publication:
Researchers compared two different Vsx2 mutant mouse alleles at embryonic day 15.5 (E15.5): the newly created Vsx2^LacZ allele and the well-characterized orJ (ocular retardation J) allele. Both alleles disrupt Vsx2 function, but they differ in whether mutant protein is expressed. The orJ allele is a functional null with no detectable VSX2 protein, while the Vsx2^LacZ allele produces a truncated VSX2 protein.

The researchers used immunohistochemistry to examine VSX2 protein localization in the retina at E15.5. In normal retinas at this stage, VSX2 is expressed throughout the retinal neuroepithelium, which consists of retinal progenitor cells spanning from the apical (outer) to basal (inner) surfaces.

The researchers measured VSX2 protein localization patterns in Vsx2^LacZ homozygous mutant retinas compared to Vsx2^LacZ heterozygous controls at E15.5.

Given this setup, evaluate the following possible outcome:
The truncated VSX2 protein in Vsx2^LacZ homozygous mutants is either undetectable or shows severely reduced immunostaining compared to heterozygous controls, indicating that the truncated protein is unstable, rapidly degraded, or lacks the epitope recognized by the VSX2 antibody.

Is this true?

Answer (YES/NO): NO